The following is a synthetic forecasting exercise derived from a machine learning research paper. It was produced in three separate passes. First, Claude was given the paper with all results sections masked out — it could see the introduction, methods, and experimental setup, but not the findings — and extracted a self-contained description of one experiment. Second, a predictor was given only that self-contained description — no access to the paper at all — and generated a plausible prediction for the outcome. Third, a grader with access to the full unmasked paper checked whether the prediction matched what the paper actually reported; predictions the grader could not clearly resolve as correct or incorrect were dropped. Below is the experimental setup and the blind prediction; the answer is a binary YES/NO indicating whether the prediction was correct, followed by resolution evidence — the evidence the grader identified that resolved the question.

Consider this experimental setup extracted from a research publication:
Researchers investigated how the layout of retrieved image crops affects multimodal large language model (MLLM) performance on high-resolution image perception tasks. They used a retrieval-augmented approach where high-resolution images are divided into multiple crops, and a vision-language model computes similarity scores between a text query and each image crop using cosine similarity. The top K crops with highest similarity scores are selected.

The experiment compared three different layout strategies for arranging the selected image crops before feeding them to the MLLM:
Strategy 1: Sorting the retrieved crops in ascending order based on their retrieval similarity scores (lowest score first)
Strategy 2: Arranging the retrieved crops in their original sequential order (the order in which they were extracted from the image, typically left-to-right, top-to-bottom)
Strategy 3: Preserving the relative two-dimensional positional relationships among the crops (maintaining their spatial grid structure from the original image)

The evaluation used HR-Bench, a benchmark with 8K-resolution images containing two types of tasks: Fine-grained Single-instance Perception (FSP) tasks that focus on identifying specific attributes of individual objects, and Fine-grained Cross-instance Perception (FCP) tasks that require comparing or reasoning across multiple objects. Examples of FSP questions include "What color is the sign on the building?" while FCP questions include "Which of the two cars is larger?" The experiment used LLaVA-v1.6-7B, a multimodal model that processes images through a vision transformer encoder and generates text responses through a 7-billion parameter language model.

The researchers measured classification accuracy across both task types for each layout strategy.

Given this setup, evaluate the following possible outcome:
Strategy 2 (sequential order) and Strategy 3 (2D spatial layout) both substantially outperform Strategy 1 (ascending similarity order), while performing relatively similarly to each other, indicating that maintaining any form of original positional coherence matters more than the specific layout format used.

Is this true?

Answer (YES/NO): NO